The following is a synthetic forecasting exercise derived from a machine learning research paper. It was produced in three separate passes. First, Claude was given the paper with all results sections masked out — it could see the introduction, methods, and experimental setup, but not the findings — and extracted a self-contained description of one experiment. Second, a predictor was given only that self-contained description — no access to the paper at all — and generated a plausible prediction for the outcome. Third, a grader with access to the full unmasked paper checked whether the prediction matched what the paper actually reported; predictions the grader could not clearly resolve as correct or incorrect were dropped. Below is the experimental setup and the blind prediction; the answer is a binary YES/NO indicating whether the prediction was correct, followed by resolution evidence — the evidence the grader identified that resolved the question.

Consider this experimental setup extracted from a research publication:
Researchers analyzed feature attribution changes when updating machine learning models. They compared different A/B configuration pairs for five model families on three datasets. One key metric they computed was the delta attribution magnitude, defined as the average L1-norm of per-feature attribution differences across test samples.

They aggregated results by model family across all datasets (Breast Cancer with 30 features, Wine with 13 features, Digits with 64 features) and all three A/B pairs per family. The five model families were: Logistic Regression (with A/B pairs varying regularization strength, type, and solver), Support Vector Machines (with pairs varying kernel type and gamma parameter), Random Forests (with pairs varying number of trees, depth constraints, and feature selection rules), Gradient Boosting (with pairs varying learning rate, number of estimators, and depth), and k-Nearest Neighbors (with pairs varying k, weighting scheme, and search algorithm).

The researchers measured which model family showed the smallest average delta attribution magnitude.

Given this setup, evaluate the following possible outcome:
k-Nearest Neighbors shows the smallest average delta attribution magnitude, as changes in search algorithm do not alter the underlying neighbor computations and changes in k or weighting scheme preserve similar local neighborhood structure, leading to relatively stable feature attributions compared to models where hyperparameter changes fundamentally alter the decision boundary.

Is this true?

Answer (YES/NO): NO